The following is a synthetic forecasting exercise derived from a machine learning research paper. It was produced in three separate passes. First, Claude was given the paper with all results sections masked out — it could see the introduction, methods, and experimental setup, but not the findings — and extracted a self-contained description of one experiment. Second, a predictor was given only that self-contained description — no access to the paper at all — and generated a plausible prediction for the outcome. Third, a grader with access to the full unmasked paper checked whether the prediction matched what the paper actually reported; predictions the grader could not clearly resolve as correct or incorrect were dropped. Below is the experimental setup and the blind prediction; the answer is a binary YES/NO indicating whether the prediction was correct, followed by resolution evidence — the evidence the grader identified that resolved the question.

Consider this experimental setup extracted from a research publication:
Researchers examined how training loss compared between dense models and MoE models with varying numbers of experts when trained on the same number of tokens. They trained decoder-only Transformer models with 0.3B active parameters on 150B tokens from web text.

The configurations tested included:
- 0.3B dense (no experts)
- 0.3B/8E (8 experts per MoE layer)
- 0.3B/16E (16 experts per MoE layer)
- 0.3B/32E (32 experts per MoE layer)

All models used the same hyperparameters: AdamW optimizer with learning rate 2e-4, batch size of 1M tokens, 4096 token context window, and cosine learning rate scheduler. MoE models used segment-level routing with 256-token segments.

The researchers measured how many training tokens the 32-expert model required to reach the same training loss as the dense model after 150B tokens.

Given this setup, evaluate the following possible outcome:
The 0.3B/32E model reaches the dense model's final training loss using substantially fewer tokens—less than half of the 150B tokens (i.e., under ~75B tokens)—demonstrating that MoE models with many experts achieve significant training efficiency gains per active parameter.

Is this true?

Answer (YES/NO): YES